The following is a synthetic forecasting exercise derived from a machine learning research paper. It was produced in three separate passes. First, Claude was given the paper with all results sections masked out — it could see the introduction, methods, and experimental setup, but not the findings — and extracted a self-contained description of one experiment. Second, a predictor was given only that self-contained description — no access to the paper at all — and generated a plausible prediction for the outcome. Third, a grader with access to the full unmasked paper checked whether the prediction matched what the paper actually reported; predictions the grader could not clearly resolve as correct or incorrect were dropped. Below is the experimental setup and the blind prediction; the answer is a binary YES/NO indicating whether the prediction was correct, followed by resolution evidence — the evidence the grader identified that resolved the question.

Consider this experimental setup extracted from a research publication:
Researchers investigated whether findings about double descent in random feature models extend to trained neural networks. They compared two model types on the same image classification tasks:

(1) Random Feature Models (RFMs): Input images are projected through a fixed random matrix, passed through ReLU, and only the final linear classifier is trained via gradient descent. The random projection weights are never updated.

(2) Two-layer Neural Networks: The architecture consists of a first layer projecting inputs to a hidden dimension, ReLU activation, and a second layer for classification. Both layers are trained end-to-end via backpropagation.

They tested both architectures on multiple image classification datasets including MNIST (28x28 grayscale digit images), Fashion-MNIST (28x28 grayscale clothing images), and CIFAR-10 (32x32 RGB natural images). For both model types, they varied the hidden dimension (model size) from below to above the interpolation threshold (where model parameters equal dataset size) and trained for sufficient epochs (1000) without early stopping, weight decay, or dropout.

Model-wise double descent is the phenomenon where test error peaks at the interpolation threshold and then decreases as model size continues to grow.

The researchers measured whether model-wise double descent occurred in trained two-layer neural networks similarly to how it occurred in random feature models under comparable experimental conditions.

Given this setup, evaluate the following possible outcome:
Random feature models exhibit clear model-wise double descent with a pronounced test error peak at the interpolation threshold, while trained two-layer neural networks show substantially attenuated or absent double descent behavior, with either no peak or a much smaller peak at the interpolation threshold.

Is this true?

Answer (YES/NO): NO